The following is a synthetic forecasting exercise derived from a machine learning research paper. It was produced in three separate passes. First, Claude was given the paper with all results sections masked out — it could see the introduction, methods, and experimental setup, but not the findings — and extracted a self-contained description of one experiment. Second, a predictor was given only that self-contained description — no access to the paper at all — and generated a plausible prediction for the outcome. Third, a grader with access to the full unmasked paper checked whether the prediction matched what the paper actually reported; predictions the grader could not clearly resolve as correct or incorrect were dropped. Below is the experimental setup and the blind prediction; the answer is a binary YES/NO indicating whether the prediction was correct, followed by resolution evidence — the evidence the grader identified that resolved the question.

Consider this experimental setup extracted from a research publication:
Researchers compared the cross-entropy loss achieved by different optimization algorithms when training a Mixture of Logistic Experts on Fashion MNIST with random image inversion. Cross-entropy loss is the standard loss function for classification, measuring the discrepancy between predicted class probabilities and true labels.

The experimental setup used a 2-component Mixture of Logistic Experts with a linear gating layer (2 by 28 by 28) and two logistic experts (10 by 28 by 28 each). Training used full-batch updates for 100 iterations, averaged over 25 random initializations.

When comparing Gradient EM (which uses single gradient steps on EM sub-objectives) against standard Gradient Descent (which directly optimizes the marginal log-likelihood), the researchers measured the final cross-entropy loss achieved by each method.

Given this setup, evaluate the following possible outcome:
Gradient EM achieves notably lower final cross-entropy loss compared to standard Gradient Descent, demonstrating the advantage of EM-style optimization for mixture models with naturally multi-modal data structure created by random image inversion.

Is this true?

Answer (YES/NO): NO